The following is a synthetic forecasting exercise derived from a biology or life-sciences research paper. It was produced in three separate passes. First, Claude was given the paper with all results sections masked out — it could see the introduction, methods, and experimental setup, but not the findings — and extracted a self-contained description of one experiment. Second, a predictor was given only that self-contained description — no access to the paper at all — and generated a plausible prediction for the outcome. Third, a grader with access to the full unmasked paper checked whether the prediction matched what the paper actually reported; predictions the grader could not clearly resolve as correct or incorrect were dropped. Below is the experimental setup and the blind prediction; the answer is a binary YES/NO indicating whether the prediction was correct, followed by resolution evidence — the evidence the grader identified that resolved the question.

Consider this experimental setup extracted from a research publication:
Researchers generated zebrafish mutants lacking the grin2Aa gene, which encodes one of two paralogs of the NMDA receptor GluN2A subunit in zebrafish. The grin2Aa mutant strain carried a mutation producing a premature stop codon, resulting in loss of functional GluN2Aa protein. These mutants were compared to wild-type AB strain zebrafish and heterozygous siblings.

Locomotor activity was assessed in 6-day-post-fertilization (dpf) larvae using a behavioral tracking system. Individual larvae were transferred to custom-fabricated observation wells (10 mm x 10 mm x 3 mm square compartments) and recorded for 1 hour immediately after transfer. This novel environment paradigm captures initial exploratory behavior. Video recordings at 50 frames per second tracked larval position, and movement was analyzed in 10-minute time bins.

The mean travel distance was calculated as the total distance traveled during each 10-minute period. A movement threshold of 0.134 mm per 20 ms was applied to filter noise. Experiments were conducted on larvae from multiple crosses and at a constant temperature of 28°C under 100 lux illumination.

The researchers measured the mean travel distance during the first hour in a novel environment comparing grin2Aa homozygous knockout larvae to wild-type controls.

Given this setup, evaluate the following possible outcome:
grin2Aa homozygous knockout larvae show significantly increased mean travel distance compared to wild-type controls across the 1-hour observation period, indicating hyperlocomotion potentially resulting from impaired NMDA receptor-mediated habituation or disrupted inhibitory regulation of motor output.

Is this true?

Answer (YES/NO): YES